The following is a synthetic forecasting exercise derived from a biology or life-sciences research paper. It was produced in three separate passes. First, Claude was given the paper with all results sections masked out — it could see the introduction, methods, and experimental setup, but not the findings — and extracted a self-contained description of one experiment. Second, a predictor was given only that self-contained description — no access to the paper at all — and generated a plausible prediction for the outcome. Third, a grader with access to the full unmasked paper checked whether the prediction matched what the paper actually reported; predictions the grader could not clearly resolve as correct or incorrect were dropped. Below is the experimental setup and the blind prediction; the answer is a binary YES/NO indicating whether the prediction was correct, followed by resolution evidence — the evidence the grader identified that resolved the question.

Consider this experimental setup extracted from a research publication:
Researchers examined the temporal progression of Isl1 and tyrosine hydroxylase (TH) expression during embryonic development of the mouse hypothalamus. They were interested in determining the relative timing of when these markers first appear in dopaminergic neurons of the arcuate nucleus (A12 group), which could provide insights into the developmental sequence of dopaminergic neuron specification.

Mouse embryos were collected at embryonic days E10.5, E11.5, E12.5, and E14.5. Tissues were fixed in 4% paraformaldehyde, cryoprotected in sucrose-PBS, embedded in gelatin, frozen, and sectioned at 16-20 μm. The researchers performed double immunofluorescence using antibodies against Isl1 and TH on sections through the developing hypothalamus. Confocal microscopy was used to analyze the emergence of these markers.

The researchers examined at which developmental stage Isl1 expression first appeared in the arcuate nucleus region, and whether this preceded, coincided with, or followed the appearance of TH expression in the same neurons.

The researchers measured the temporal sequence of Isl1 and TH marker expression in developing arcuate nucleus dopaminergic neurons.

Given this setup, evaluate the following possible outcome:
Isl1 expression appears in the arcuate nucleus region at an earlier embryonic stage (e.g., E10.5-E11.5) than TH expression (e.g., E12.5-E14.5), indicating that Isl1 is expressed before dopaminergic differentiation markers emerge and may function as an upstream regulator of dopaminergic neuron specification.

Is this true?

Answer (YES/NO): NO